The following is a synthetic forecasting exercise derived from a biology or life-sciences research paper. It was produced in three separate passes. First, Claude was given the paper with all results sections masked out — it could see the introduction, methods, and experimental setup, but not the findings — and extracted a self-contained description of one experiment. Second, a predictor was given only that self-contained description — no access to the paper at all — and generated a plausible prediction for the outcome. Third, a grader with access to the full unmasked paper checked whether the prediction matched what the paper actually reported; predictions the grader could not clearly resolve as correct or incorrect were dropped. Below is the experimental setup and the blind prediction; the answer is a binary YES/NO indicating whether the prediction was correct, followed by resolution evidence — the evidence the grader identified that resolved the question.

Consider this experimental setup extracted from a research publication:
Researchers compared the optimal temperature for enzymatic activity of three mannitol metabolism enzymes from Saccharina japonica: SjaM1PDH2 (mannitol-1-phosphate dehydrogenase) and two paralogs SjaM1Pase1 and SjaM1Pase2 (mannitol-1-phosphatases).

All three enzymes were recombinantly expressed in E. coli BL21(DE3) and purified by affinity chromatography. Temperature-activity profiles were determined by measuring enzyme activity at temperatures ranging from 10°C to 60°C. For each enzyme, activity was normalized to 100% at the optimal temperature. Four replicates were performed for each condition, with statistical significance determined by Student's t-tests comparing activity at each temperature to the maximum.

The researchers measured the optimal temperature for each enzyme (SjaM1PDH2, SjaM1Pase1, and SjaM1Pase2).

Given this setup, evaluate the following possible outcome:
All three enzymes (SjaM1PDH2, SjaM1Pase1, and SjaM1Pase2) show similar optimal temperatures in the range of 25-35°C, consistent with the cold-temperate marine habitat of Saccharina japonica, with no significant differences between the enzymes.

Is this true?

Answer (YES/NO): NO